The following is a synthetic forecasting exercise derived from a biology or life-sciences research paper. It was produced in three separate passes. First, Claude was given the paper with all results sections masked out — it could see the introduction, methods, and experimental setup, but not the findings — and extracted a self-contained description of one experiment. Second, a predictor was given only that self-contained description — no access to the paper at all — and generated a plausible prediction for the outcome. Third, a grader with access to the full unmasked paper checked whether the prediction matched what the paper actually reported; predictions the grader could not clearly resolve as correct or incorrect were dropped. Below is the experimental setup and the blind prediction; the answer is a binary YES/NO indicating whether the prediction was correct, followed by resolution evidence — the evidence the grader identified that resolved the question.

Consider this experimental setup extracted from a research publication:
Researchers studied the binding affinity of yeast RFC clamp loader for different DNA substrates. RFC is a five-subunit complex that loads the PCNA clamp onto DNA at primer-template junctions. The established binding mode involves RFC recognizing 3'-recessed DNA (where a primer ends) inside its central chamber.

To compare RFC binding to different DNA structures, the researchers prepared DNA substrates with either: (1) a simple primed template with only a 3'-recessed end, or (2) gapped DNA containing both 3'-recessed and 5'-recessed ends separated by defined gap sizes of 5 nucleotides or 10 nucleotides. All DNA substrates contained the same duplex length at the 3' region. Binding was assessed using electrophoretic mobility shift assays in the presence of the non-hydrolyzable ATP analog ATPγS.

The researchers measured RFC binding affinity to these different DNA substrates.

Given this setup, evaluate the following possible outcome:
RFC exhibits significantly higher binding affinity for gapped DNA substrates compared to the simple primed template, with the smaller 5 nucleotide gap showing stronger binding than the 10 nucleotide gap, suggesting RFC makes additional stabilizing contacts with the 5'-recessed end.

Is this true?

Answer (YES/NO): NO